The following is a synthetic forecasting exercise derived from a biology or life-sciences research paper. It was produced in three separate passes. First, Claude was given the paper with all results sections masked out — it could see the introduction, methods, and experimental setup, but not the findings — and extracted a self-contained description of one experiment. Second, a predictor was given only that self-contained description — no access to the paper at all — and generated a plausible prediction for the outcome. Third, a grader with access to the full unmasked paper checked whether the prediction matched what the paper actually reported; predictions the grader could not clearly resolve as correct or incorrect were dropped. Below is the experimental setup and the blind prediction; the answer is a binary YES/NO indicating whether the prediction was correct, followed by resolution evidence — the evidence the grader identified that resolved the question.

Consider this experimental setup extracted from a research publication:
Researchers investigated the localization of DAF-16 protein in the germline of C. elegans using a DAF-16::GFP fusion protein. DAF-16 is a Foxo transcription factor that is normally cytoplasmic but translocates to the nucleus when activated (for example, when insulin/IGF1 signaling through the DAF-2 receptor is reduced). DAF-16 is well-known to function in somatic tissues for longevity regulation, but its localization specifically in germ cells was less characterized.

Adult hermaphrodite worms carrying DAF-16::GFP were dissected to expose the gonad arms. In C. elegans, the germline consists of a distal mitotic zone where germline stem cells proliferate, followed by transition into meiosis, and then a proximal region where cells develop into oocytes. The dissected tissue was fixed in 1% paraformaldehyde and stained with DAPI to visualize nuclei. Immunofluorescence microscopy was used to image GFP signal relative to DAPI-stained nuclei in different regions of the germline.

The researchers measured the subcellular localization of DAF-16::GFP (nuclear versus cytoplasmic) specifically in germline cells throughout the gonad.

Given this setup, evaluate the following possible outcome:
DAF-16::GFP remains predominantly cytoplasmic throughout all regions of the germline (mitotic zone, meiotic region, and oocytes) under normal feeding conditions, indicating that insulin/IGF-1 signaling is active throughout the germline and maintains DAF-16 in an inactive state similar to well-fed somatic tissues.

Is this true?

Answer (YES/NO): NO